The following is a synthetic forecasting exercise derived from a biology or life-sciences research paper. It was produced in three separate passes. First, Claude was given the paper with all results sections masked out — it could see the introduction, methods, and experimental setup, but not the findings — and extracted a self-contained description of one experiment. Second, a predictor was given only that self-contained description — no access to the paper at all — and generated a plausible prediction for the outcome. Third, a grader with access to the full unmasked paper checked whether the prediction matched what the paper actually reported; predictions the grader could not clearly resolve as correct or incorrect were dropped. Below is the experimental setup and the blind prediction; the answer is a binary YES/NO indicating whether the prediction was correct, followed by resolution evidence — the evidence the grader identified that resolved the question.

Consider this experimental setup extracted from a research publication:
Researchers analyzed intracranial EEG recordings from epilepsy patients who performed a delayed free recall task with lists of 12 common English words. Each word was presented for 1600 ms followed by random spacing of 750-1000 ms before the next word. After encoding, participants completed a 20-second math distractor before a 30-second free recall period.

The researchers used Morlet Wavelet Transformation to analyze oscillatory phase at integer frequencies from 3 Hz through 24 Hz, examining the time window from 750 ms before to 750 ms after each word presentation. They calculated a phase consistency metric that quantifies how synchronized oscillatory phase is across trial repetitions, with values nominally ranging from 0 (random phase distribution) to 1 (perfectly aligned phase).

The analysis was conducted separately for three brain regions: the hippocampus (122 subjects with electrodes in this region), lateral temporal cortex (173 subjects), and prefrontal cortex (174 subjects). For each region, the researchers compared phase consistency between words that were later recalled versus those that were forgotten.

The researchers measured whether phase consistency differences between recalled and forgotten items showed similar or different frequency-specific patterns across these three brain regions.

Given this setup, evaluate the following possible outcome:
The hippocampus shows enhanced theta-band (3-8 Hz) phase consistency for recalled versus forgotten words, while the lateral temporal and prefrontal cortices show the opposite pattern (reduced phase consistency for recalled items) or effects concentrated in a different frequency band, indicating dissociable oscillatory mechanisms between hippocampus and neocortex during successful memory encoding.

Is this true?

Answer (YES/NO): NO